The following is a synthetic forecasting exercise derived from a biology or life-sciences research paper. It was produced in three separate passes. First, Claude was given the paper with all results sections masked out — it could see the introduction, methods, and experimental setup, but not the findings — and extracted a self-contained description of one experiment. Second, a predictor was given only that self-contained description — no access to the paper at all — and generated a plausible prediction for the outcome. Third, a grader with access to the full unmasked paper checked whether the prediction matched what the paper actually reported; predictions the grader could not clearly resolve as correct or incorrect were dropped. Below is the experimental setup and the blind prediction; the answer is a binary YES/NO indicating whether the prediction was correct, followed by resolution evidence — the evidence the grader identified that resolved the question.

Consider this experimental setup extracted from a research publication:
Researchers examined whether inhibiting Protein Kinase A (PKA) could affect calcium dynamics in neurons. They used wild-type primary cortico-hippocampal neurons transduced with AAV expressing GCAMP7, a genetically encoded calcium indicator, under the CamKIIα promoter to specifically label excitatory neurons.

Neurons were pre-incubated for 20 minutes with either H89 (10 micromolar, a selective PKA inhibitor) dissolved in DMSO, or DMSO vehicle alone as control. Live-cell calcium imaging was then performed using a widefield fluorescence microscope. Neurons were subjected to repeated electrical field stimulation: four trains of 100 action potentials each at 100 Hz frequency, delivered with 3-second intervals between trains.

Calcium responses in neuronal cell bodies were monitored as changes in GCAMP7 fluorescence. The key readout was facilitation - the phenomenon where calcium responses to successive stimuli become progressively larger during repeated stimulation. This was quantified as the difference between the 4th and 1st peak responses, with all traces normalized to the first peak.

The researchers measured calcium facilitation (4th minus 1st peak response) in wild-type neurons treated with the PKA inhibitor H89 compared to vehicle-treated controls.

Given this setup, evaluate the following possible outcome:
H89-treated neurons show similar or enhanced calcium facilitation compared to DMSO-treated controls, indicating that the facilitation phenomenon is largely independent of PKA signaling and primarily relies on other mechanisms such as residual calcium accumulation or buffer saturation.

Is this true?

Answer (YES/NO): NO